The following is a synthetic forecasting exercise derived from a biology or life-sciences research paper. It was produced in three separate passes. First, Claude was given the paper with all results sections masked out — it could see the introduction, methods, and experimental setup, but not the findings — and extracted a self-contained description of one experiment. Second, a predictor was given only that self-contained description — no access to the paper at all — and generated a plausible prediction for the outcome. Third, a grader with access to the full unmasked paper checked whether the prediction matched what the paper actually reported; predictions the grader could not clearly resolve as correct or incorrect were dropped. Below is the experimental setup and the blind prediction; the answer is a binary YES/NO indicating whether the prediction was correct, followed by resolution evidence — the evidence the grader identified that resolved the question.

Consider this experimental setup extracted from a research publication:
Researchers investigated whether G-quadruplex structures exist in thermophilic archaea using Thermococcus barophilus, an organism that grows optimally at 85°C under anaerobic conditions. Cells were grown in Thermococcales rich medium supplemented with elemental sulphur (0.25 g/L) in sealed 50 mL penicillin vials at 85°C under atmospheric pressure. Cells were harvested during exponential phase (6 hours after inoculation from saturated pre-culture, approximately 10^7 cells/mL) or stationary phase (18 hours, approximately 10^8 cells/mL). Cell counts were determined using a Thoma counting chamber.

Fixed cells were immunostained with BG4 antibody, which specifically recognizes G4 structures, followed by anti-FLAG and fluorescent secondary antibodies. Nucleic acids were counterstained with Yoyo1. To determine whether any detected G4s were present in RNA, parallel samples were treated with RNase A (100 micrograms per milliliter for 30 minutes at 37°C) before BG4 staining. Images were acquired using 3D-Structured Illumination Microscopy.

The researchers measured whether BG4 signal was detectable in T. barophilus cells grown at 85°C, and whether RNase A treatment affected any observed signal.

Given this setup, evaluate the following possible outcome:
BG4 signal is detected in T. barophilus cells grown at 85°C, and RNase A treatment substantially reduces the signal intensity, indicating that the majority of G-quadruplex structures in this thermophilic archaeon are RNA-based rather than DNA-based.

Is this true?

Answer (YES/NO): NO